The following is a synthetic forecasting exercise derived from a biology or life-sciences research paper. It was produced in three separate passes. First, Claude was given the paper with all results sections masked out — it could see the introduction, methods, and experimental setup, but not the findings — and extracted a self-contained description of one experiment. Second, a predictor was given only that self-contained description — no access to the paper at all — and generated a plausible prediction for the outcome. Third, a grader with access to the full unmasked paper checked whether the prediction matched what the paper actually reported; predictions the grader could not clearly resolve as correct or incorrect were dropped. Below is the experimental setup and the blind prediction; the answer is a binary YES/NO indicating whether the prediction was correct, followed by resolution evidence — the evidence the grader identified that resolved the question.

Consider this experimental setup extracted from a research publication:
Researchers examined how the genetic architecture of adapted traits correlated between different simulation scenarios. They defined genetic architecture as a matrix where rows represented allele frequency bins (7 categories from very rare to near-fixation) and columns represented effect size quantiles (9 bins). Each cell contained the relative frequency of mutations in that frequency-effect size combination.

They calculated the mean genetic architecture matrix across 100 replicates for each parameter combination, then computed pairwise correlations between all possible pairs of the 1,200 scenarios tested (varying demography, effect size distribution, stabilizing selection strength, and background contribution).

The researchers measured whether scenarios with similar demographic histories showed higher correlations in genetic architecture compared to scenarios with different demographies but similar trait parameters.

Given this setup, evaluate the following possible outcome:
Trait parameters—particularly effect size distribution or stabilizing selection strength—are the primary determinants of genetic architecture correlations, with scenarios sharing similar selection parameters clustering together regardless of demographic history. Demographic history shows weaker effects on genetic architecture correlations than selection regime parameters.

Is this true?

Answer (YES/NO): NO